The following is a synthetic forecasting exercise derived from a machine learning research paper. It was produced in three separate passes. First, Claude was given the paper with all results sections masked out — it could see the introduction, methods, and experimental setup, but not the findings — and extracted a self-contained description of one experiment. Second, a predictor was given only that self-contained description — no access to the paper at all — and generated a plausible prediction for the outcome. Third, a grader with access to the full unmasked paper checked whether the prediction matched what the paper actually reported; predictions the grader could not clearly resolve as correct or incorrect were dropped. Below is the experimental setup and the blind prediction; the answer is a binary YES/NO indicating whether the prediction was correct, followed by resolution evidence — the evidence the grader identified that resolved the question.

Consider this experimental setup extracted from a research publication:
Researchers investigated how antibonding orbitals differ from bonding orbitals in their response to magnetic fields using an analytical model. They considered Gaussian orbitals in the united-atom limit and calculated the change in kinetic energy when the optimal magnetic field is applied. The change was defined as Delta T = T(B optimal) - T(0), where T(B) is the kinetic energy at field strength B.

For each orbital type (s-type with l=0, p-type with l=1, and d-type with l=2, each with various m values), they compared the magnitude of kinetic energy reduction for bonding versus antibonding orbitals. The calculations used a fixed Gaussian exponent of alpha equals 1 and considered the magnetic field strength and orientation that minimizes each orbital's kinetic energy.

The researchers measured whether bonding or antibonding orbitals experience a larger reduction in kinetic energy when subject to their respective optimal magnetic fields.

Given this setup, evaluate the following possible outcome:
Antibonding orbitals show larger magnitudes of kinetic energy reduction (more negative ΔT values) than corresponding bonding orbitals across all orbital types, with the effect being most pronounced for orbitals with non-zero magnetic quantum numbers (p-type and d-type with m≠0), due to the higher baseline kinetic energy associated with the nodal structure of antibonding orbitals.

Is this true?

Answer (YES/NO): NO